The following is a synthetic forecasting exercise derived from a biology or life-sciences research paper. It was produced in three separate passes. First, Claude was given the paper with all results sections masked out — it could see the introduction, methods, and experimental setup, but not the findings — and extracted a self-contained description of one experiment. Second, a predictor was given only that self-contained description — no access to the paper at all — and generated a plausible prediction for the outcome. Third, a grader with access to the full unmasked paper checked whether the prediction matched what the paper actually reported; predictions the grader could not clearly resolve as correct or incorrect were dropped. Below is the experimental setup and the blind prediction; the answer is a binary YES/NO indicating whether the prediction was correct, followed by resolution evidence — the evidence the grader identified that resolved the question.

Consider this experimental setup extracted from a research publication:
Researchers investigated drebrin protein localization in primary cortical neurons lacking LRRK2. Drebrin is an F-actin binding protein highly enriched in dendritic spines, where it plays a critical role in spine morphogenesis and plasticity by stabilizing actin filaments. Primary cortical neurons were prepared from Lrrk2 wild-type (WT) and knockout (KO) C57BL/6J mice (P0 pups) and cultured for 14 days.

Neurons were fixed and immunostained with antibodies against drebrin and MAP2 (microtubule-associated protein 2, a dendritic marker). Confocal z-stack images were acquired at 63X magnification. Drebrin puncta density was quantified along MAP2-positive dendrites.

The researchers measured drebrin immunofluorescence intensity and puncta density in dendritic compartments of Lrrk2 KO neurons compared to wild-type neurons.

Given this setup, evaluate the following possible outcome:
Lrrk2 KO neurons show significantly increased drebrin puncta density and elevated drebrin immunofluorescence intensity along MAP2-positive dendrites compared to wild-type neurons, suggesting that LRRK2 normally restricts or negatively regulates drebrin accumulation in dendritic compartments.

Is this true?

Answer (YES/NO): NO